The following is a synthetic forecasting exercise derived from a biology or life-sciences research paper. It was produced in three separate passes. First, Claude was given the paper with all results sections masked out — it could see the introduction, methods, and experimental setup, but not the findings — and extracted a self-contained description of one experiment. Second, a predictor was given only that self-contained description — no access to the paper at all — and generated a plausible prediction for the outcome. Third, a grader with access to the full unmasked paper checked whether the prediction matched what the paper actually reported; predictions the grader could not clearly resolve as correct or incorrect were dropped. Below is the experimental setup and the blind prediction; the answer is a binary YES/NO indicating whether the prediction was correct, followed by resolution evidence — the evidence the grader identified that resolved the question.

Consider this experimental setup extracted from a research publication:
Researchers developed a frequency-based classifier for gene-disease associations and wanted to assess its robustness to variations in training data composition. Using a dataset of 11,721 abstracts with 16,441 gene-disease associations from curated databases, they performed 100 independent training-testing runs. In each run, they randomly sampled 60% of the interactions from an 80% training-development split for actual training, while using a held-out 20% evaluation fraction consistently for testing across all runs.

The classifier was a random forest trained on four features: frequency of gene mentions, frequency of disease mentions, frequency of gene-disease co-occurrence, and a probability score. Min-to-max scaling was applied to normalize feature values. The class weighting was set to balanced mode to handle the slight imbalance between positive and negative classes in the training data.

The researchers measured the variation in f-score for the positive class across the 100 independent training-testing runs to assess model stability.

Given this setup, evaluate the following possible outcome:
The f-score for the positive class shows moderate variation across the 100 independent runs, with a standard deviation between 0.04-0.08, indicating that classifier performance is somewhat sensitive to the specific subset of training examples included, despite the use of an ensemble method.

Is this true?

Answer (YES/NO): NO